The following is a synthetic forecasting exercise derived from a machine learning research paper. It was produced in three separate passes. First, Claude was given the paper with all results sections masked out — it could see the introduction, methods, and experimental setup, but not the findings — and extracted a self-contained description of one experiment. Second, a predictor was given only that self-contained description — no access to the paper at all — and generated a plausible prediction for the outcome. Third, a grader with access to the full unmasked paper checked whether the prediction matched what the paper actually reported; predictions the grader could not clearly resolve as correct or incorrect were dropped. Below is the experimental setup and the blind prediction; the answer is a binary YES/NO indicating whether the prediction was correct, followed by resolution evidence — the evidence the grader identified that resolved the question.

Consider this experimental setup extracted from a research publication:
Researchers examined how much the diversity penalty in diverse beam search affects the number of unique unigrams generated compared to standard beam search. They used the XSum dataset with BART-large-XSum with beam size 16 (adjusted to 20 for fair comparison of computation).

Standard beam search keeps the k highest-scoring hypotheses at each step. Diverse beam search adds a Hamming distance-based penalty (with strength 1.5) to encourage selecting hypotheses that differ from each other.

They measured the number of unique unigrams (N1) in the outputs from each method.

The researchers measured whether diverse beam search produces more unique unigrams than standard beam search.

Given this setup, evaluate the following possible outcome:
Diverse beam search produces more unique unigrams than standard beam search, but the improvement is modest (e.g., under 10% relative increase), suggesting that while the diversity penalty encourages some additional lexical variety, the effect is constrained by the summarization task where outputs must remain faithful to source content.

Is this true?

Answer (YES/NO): NO